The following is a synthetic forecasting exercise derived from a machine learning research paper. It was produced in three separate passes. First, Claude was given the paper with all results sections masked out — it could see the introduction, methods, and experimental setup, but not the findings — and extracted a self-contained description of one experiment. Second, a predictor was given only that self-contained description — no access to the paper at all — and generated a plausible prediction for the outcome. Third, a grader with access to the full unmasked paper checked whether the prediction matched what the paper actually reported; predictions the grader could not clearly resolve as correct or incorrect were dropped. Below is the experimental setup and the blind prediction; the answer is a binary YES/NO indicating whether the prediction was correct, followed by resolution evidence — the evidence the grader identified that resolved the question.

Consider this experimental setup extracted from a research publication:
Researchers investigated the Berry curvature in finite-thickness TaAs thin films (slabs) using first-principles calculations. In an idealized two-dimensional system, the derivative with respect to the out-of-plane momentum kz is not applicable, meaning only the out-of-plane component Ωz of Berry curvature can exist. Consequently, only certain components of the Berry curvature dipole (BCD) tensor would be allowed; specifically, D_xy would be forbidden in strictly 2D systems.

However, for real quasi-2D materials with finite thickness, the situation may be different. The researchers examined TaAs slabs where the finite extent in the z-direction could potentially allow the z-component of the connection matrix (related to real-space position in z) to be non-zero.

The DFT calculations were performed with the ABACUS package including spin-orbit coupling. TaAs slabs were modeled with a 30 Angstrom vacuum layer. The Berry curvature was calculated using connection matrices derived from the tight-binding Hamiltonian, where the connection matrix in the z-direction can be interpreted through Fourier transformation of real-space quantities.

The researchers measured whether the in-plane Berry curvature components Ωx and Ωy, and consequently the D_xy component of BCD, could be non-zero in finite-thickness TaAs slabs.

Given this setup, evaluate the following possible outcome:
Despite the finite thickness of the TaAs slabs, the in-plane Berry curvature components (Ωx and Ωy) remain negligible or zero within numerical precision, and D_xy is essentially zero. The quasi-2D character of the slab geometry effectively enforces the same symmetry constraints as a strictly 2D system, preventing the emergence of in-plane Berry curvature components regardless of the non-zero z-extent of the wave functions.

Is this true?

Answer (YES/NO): NO